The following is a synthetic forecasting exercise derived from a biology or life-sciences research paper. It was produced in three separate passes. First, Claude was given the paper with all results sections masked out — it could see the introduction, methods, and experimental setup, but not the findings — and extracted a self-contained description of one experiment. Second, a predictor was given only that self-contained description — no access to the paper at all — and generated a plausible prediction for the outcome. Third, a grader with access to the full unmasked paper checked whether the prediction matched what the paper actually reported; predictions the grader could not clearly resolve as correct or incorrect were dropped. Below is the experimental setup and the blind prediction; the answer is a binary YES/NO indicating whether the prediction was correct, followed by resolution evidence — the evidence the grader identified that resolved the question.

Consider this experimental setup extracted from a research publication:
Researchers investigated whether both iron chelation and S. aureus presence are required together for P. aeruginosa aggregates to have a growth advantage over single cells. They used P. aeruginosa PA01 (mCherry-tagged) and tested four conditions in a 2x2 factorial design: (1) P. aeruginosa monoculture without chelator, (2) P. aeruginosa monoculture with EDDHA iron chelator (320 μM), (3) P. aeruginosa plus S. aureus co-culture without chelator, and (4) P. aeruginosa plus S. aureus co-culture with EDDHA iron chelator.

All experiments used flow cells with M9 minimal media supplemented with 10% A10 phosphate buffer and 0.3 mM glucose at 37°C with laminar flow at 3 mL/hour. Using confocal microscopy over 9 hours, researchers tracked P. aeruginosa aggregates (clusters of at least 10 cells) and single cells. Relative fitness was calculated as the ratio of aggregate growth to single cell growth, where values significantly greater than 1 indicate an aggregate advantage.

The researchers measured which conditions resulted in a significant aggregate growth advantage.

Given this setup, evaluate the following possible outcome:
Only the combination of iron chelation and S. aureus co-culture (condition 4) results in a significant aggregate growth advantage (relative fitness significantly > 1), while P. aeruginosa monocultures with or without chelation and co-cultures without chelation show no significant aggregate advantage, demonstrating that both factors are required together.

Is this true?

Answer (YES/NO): NO